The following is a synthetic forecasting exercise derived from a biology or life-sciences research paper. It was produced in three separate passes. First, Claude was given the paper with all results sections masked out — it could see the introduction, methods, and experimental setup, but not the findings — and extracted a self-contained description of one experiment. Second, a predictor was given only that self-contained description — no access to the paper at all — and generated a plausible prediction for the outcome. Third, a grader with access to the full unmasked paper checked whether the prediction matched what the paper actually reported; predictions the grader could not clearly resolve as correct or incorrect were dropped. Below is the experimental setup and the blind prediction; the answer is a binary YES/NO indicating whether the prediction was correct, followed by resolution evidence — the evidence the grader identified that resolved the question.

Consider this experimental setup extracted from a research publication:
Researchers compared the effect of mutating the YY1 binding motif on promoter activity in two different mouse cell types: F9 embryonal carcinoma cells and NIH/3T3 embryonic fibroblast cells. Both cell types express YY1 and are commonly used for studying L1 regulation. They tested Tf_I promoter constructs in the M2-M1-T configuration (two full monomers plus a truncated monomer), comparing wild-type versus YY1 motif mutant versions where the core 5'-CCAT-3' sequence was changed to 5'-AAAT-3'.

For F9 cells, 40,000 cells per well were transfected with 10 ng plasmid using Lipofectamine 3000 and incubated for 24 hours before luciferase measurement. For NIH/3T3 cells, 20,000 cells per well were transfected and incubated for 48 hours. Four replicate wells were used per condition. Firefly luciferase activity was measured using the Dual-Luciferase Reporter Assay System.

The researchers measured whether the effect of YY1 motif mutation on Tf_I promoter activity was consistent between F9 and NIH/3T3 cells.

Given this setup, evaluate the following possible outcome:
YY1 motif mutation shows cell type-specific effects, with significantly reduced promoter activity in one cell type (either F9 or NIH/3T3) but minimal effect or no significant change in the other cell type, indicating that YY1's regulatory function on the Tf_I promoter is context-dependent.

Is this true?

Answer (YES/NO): NO